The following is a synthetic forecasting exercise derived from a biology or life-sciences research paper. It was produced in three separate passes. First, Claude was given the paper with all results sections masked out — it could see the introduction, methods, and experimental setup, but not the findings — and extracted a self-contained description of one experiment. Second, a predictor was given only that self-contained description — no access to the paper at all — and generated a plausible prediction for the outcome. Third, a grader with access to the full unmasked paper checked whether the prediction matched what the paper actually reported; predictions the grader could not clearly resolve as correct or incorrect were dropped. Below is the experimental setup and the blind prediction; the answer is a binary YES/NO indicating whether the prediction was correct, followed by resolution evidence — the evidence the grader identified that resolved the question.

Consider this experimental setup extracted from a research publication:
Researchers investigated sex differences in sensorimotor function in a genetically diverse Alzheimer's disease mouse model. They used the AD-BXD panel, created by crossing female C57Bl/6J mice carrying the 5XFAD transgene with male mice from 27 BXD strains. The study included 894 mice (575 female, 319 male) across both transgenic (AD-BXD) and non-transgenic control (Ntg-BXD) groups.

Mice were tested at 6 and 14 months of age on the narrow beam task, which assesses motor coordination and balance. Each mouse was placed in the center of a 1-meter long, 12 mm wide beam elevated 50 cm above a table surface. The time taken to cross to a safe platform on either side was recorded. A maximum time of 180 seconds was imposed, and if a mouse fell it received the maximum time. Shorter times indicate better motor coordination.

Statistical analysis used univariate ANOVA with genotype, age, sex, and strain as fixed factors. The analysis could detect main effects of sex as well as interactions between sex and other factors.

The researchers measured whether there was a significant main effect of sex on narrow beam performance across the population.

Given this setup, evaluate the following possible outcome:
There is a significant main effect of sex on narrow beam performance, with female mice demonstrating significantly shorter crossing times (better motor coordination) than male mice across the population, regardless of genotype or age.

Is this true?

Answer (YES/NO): NO